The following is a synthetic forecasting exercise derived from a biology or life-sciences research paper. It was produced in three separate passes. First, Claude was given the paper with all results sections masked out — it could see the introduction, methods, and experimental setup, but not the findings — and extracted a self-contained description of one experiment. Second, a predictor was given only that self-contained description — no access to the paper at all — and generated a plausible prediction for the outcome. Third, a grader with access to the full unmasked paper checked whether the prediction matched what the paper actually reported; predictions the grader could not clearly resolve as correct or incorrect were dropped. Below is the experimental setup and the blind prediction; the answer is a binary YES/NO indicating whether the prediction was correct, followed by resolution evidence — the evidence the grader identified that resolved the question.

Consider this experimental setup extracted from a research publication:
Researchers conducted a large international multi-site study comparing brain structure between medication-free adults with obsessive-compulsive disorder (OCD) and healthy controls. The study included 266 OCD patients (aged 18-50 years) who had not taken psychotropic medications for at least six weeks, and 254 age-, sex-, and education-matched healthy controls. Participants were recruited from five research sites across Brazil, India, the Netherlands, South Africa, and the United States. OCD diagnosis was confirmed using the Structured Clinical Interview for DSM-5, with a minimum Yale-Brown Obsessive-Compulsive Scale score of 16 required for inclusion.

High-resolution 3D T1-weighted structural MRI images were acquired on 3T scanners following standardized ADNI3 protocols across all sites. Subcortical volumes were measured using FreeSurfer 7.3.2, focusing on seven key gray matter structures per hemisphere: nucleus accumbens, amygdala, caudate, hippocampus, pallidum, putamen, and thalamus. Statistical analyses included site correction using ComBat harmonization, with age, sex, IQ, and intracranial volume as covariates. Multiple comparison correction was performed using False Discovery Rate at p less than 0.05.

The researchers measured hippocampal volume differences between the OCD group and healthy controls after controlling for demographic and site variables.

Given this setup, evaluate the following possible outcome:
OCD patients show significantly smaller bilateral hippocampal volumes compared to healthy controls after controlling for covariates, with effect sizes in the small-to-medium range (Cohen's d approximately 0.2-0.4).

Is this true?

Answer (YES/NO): NO